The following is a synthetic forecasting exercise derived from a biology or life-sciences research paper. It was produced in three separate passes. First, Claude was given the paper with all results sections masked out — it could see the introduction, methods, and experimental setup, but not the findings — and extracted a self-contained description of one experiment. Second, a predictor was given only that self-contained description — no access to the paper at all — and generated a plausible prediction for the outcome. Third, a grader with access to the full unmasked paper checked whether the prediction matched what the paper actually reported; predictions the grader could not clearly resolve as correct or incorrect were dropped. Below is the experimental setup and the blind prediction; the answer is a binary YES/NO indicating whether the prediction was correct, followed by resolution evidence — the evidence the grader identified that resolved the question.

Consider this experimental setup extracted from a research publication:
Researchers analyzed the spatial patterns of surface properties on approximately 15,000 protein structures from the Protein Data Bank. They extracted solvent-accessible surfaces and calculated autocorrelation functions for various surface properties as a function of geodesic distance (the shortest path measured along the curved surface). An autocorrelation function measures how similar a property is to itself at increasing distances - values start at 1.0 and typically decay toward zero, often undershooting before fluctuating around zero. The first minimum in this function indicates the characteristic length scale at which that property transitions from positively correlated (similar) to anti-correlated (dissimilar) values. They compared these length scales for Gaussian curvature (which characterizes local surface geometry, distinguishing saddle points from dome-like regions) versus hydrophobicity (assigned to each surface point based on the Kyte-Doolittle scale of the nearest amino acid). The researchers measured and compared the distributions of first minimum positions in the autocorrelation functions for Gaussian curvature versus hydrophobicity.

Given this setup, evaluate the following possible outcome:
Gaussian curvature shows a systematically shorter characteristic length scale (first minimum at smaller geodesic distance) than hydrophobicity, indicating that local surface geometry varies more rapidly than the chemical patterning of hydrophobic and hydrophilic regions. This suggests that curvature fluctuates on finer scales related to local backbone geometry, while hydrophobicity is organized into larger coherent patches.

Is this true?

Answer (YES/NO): YES